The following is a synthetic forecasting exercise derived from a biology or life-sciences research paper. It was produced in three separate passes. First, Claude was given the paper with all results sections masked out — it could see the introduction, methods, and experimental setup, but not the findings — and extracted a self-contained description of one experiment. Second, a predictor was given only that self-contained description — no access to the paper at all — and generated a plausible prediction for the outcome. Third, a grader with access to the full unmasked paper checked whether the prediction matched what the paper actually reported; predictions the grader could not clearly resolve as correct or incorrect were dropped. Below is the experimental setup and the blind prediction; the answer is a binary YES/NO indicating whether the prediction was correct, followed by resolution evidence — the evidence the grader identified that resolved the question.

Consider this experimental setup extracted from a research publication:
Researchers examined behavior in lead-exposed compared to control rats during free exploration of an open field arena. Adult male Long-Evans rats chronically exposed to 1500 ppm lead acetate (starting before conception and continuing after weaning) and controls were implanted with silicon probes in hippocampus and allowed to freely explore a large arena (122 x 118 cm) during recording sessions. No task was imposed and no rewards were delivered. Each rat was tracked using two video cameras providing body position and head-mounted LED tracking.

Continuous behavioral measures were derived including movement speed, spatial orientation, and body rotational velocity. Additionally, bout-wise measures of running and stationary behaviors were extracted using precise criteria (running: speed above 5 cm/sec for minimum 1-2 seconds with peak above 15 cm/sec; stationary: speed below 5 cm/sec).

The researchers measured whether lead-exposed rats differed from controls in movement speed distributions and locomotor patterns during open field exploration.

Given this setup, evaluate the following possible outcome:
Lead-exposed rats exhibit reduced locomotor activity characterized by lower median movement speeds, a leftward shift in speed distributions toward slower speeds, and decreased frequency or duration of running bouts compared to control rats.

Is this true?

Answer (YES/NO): NO